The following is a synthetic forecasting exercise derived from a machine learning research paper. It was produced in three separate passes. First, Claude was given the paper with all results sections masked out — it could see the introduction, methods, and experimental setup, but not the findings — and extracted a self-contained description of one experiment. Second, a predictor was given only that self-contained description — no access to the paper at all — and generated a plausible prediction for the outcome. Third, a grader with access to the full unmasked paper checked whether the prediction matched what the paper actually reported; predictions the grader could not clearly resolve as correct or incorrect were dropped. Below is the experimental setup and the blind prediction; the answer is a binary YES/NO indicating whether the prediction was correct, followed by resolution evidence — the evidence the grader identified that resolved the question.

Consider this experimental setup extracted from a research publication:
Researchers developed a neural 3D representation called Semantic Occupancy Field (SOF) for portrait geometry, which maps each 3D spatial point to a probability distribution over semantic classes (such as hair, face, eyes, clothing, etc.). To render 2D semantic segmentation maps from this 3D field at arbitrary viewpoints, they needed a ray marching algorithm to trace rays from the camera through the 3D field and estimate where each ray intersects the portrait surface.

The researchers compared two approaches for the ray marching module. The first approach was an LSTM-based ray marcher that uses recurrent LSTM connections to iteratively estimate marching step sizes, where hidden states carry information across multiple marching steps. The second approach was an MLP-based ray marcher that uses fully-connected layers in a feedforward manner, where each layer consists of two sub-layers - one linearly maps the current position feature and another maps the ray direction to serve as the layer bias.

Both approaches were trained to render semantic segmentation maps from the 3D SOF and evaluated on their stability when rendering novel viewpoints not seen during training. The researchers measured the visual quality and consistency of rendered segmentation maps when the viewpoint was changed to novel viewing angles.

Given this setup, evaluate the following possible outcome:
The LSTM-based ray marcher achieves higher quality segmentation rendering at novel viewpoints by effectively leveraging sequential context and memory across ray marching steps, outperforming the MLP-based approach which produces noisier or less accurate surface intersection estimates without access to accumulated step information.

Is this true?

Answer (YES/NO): NO